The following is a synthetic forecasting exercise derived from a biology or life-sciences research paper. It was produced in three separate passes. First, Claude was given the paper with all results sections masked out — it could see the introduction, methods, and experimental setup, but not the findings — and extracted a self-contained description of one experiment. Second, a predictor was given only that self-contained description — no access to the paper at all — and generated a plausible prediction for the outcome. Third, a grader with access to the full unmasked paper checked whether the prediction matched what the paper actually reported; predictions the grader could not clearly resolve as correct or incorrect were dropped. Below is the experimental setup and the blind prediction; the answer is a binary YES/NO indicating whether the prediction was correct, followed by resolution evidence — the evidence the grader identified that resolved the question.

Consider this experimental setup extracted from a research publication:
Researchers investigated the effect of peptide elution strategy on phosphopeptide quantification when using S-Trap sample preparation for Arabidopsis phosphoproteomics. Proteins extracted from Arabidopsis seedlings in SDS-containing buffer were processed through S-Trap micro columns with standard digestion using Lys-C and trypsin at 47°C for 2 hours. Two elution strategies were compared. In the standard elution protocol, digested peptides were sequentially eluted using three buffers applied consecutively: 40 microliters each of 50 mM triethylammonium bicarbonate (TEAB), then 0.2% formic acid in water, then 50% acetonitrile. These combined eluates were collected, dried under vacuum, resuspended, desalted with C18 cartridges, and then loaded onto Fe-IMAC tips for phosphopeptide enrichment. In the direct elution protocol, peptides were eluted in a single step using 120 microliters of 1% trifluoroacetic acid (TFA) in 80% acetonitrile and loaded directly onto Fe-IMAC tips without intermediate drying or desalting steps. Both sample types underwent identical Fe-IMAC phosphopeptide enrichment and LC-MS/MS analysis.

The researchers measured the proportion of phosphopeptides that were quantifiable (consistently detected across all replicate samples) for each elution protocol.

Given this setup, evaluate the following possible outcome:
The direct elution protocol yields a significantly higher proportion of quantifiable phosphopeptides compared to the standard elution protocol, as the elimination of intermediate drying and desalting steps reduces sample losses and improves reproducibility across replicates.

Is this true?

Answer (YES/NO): YES